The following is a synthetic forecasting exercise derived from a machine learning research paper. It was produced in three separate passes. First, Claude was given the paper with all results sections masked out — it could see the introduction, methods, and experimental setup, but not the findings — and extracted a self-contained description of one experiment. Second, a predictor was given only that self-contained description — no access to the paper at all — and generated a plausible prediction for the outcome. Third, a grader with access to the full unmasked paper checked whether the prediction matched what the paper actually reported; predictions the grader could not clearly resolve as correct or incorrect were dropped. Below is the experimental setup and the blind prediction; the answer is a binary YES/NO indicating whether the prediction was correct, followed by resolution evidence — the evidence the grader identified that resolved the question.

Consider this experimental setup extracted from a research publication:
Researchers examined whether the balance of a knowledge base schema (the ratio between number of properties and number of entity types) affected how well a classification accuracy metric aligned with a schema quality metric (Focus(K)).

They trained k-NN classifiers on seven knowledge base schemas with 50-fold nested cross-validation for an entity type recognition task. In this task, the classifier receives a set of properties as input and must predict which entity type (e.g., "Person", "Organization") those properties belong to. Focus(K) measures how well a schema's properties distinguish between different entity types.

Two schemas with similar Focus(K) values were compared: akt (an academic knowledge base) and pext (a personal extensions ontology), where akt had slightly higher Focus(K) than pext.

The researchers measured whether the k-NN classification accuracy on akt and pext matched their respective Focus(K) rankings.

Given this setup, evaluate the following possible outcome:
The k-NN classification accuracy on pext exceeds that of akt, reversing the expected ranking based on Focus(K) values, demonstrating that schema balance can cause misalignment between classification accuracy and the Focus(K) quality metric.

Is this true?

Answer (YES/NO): YES